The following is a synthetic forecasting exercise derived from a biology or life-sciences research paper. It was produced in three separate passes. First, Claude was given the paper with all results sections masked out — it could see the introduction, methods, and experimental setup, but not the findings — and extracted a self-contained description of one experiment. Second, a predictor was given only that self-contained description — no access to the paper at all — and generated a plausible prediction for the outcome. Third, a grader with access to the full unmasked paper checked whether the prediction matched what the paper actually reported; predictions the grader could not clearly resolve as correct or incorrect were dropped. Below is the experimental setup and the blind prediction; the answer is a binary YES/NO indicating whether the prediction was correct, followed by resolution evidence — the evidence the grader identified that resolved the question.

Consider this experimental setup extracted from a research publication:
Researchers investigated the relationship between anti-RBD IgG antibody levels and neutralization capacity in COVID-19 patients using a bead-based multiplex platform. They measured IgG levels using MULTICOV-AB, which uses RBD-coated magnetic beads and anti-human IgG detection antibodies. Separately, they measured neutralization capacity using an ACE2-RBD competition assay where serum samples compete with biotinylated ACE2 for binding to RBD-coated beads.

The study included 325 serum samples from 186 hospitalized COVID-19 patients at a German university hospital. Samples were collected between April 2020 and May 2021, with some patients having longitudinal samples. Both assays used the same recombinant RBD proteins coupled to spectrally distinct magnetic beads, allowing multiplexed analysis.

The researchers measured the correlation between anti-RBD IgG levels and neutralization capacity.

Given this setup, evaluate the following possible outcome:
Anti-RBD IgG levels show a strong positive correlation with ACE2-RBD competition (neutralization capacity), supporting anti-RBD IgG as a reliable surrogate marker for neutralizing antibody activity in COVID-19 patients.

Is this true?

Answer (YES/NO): YES